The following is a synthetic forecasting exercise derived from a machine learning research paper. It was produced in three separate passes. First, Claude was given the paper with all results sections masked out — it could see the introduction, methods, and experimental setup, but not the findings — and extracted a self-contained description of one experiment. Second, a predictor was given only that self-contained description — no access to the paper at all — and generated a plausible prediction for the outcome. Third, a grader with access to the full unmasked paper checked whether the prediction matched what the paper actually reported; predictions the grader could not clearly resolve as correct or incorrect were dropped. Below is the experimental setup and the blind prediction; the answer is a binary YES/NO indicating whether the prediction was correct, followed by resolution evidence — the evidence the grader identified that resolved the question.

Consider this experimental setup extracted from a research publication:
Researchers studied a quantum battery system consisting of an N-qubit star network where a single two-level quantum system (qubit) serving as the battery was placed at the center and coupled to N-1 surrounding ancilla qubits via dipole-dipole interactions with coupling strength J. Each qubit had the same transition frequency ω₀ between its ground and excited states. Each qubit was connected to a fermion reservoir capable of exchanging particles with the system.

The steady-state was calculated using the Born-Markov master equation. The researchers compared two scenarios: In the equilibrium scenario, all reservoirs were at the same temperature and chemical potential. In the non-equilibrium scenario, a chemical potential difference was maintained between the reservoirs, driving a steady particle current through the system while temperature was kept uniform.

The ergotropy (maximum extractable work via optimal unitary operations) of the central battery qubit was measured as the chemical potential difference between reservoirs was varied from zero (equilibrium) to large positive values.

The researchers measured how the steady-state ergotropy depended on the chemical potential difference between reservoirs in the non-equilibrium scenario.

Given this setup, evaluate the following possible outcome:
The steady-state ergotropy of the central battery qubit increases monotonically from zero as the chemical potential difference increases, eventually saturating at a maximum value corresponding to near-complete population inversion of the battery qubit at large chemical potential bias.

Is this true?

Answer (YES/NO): NO